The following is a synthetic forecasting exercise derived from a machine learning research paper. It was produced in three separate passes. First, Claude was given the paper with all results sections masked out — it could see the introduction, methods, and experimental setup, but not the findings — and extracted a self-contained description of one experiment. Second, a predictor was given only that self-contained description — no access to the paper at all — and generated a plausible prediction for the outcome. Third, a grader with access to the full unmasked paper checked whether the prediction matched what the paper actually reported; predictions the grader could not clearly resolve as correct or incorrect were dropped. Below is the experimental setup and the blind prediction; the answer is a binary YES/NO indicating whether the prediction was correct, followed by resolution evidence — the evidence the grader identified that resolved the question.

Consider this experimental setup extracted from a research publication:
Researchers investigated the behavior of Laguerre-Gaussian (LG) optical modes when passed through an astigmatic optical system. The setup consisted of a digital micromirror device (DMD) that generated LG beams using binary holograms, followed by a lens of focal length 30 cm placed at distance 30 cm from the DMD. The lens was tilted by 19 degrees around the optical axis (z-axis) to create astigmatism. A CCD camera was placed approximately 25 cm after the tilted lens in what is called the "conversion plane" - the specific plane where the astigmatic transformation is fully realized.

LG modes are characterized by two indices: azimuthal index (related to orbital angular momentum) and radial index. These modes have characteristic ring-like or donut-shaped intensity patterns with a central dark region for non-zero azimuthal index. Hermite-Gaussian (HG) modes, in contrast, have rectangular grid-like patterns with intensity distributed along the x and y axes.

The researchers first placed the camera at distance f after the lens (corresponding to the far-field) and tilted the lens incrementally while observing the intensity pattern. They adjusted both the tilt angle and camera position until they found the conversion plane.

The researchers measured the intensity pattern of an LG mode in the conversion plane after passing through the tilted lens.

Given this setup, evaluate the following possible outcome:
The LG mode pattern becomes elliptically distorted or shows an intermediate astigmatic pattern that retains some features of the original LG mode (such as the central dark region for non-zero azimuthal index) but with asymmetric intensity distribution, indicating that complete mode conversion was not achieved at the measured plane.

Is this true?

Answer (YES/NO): NO